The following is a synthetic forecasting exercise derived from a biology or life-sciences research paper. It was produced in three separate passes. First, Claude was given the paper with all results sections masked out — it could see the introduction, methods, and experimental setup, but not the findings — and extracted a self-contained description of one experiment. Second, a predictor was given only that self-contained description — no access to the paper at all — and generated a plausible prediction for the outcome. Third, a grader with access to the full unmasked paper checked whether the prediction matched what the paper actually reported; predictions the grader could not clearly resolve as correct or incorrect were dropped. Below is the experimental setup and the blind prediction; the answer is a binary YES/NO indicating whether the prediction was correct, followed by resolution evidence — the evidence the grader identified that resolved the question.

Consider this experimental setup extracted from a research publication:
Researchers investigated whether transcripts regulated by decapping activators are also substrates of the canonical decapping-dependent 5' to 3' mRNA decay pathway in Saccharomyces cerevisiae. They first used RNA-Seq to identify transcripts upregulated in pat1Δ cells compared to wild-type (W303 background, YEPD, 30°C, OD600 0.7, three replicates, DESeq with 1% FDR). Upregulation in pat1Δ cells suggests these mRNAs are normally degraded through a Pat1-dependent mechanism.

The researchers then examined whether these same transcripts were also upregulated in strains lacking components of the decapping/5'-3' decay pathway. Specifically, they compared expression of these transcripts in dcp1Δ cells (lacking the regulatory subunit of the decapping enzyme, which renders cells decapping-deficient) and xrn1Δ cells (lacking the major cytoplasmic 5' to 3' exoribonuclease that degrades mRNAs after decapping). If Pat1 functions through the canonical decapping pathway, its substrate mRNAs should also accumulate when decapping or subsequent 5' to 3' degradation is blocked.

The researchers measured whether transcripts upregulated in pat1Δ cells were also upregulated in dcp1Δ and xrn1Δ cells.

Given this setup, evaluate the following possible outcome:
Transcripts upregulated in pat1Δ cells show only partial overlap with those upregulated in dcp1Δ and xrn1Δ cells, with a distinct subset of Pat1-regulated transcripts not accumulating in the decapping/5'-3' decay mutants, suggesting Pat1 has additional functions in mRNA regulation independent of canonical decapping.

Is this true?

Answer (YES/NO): NO